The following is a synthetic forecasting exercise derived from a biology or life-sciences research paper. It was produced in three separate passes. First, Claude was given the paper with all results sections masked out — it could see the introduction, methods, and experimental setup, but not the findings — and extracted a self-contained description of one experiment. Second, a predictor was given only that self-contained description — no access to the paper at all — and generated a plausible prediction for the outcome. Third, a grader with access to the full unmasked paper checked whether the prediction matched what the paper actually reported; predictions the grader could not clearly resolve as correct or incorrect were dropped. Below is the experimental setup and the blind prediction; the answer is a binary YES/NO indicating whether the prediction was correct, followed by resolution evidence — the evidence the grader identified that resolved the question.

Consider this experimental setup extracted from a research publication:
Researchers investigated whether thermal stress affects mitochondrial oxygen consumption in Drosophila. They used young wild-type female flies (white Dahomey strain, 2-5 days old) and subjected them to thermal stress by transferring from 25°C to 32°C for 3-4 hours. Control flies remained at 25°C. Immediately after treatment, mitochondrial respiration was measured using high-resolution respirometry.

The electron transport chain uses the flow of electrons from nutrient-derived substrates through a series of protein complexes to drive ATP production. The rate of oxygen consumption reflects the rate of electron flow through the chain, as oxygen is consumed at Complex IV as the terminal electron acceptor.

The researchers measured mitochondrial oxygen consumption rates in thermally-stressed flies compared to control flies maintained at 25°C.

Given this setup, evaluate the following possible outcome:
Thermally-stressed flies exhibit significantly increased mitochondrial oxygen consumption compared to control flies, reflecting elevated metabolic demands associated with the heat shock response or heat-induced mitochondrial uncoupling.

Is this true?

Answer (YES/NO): YES